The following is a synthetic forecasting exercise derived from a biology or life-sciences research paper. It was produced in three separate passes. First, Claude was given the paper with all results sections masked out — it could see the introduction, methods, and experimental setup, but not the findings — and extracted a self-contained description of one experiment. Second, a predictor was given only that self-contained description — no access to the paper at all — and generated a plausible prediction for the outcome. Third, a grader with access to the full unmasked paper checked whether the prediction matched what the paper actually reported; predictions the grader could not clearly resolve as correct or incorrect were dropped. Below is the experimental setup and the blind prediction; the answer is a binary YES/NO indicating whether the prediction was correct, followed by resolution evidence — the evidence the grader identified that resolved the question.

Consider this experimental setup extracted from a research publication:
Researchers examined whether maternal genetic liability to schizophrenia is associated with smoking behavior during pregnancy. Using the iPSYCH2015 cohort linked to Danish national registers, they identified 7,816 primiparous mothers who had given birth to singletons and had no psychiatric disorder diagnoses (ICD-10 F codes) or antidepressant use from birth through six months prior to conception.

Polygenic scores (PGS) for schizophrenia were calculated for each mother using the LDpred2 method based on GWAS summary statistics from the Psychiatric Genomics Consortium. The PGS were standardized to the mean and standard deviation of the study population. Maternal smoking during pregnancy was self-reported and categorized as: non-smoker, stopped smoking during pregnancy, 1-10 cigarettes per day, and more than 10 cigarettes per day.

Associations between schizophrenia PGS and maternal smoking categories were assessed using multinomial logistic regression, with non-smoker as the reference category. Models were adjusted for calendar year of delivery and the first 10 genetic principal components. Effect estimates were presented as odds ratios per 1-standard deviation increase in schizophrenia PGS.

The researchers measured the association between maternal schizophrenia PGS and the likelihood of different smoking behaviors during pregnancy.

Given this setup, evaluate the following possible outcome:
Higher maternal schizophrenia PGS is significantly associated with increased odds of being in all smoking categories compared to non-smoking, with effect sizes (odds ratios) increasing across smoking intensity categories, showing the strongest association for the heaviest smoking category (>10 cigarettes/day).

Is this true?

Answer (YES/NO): NO